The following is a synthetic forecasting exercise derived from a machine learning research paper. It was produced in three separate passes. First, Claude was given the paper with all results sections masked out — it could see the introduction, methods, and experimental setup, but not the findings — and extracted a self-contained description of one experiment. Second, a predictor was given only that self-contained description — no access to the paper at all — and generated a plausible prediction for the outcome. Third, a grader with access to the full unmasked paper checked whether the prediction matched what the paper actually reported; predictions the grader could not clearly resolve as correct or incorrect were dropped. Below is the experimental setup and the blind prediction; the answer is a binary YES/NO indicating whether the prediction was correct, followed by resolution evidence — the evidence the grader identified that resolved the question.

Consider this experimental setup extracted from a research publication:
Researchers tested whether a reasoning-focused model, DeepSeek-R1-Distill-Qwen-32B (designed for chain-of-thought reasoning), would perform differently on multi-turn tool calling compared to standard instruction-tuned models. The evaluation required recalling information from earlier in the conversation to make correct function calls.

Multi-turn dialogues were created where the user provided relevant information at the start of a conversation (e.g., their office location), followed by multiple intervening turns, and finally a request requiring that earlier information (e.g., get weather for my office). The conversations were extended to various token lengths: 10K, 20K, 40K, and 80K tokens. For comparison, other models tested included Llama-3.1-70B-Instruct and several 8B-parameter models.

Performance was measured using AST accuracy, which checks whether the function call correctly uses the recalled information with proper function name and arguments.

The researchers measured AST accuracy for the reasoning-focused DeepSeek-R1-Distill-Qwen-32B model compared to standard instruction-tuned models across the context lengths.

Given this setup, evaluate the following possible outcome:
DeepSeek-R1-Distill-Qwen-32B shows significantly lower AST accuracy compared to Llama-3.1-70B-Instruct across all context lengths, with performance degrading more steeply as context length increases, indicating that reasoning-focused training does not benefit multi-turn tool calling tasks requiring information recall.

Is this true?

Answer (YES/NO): YES